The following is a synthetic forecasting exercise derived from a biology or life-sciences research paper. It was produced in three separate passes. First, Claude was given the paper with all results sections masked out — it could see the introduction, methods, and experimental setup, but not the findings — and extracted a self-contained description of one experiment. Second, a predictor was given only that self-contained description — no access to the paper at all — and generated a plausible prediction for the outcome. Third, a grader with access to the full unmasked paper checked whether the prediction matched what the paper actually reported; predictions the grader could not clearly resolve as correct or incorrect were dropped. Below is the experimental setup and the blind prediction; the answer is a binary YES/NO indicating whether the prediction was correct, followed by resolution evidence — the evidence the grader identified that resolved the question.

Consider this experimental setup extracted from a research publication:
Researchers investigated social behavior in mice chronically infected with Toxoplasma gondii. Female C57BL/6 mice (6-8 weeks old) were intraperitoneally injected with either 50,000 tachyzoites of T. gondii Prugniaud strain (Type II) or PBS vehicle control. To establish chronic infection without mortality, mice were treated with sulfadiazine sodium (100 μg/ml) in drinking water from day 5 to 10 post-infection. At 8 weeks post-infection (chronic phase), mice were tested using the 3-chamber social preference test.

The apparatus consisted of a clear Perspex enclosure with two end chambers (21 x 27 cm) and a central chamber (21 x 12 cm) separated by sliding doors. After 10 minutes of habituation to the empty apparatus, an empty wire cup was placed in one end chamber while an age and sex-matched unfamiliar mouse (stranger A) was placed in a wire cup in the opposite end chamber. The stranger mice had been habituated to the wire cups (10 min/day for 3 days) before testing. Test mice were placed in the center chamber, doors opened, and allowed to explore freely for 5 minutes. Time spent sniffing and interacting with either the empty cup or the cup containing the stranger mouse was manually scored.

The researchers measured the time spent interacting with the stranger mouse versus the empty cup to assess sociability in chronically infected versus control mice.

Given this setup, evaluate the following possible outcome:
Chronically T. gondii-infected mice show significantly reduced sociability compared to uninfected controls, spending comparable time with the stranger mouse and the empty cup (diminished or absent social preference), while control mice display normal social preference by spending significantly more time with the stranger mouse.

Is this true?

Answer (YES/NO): YES